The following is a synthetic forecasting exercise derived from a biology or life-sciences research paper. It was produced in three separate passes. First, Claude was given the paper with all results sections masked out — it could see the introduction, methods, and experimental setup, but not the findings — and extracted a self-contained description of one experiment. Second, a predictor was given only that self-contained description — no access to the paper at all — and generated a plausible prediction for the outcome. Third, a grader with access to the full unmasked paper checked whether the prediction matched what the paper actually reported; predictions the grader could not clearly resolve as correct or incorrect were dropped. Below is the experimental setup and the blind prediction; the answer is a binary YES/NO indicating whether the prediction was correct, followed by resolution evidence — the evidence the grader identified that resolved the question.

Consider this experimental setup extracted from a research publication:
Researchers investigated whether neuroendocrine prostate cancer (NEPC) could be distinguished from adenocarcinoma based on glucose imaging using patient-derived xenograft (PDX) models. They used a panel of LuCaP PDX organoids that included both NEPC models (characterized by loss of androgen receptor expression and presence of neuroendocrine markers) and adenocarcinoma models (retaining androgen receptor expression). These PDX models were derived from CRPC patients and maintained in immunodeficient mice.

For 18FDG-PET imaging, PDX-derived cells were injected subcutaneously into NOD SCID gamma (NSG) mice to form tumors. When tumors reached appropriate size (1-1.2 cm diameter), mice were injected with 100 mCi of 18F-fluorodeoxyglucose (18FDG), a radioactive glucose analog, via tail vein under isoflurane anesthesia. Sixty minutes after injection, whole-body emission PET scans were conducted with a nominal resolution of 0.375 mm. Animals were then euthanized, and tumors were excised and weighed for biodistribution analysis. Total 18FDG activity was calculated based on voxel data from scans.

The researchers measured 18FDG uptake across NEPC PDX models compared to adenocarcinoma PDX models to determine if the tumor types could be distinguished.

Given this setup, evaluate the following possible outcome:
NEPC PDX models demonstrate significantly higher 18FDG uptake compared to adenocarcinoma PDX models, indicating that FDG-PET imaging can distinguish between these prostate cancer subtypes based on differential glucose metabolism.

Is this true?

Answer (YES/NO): NO